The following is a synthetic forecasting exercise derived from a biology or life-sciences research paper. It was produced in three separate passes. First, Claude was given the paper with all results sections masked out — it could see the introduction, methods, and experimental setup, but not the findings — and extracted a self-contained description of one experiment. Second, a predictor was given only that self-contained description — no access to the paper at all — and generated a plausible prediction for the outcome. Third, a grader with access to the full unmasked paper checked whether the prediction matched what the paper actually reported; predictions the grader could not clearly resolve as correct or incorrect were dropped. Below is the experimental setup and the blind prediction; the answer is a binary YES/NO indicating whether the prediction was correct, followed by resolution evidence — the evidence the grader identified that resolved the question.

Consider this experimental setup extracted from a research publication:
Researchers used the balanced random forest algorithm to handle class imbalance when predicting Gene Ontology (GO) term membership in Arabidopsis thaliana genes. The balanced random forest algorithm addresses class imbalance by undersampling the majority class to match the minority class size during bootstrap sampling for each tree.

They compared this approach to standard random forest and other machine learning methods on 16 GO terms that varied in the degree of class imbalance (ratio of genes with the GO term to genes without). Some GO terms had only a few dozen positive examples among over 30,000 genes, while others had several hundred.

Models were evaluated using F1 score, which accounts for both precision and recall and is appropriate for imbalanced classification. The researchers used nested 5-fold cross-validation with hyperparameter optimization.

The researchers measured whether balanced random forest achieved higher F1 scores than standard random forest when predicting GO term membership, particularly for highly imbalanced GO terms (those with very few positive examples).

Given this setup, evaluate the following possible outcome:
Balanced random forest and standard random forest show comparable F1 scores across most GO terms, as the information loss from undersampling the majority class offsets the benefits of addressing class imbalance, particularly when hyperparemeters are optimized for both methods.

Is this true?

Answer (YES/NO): NO